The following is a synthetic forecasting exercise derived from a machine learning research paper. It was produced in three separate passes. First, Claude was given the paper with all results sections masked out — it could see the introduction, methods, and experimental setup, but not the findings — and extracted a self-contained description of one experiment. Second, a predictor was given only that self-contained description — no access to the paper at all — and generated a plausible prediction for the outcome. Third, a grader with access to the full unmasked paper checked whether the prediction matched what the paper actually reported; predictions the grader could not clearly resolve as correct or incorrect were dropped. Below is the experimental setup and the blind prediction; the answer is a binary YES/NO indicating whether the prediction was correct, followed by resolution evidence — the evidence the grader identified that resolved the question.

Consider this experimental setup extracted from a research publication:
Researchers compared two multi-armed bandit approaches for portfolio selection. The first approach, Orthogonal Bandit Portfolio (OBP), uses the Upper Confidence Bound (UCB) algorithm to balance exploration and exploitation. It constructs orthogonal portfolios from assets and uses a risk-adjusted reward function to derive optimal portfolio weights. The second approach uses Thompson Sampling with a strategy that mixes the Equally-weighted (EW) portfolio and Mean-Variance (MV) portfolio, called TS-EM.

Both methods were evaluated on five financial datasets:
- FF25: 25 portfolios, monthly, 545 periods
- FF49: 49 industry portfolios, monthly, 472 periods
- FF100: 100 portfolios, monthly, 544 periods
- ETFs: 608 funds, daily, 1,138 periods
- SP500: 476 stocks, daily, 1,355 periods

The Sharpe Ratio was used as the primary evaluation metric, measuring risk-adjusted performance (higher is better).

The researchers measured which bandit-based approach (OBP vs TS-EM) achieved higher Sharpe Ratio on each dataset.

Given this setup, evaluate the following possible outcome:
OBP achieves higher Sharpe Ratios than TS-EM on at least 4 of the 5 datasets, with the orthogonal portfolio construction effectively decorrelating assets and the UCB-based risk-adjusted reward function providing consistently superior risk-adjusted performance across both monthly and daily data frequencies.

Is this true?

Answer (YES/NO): NO